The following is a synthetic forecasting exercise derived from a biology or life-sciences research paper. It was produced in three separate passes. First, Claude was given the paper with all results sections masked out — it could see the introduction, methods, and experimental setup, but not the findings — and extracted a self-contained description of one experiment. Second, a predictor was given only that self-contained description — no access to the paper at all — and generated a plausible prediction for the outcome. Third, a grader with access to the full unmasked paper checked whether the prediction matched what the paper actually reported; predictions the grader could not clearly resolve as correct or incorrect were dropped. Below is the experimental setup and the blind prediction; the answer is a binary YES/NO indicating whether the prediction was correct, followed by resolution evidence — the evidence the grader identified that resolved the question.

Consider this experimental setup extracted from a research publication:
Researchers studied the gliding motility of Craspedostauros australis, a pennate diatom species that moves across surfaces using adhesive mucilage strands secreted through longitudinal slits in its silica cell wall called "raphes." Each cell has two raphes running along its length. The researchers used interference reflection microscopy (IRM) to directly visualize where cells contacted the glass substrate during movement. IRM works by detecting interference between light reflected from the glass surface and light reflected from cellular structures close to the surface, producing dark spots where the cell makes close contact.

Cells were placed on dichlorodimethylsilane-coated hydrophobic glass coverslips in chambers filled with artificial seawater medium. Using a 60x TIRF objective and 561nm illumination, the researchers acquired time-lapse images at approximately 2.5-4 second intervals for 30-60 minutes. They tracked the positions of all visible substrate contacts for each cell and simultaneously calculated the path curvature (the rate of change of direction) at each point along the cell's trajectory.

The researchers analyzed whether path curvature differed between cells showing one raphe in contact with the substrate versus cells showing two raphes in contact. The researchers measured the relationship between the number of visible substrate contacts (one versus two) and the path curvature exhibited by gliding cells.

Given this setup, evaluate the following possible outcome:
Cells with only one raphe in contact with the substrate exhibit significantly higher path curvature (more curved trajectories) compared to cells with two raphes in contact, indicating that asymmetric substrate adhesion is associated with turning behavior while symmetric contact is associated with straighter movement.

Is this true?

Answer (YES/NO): YES